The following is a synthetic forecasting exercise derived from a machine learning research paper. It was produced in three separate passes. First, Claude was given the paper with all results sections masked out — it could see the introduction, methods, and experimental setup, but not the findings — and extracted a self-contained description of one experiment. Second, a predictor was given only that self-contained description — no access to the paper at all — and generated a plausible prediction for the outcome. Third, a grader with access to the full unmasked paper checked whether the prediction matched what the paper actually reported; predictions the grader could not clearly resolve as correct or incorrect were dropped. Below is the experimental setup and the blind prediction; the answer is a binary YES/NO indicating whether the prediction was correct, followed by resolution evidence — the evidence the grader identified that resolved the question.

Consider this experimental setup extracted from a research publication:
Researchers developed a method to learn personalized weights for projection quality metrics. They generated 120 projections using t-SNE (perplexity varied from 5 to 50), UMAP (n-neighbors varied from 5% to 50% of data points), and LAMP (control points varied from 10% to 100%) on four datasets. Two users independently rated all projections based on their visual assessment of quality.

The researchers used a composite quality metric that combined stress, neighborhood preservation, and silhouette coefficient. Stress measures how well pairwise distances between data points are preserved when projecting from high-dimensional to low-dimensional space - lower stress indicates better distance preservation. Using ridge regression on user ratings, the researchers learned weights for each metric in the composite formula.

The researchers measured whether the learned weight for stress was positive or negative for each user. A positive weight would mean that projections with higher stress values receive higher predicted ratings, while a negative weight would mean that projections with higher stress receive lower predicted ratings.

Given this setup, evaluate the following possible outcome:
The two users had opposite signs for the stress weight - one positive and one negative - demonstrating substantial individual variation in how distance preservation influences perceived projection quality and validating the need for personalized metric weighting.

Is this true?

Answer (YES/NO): YES